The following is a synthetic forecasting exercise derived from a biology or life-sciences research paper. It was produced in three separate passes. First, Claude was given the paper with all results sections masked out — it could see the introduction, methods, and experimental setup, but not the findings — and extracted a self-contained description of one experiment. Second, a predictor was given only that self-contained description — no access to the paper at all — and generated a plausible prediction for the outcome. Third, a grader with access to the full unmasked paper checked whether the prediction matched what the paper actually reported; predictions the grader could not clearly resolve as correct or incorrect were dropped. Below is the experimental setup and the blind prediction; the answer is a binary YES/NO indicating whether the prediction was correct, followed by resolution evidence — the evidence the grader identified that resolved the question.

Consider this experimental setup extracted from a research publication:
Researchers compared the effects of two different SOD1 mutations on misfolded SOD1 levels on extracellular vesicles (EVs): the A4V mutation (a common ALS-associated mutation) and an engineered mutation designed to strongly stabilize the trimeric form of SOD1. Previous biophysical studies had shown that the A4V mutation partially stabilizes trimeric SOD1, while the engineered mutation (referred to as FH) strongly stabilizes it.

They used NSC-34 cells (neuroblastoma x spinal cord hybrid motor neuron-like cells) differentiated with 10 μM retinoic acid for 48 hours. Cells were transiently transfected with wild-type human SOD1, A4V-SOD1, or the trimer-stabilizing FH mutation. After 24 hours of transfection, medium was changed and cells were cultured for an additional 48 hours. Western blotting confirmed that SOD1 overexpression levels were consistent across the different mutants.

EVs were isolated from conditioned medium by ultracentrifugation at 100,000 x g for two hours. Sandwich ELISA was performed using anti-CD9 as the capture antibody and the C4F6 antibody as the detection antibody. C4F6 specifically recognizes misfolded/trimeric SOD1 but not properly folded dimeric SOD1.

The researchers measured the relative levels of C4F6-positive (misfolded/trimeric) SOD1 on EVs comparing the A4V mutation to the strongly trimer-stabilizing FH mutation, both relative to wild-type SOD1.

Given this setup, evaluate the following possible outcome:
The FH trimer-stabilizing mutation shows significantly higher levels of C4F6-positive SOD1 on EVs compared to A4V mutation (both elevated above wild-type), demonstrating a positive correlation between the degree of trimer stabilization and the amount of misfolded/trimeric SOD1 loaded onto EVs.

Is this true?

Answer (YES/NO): YES